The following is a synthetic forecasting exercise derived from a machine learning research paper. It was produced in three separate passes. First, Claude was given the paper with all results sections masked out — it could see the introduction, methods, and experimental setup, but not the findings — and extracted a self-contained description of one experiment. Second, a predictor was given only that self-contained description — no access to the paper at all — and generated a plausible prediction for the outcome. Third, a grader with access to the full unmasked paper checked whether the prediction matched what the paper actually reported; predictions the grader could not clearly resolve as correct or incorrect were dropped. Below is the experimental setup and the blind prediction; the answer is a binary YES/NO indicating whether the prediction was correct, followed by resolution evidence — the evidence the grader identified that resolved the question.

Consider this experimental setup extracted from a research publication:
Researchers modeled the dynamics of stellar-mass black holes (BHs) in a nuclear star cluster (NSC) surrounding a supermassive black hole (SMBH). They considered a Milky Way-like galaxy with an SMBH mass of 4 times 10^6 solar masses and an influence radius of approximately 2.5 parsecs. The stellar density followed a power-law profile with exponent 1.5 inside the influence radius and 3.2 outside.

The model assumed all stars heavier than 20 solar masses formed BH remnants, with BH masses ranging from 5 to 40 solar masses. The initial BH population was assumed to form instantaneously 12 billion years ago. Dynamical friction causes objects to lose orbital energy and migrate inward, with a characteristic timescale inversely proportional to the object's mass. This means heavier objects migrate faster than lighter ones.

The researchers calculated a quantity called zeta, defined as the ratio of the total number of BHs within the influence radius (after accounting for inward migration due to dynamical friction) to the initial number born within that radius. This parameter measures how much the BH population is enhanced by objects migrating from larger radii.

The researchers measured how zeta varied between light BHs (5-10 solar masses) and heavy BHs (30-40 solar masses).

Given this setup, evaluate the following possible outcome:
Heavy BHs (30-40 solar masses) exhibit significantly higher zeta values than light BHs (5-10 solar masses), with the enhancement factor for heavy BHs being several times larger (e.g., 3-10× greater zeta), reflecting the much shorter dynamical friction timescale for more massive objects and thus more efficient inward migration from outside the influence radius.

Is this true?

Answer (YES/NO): NO